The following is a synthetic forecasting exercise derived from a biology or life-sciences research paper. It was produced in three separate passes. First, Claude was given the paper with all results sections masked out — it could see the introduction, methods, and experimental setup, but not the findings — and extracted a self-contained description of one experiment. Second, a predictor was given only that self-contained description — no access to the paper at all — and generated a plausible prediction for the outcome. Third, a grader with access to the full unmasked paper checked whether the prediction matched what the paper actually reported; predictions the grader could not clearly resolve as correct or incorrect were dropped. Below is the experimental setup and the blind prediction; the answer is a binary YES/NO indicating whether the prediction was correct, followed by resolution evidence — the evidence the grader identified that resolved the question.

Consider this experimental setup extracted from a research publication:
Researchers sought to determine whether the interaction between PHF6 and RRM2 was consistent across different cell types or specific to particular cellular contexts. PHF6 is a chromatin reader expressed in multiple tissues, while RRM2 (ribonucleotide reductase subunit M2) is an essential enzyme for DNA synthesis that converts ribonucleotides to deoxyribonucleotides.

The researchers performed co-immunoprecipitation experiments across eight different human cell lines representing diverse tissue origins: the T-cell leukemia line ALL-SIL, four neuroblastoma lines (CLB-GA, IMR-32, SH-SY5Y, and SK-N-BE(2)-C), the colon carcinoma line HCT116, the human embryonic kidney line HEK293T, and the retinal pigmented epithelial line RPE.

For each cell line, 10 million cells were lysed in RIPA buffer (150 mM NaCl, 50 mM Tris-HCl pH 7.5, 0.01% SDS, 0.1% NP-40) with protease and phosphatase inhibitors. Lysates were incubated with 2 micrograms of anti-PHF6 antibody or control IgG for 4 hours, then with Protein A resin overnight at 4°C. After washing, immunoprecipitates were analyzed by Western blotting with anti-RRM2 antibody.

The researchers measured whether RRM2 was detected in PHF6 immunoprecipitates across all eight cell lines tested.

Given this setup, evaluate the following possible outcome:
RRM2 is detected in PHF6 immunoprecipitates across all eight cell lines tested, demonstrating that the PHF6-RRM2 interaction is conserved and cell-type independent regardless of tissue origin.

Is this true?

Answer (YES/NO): YES